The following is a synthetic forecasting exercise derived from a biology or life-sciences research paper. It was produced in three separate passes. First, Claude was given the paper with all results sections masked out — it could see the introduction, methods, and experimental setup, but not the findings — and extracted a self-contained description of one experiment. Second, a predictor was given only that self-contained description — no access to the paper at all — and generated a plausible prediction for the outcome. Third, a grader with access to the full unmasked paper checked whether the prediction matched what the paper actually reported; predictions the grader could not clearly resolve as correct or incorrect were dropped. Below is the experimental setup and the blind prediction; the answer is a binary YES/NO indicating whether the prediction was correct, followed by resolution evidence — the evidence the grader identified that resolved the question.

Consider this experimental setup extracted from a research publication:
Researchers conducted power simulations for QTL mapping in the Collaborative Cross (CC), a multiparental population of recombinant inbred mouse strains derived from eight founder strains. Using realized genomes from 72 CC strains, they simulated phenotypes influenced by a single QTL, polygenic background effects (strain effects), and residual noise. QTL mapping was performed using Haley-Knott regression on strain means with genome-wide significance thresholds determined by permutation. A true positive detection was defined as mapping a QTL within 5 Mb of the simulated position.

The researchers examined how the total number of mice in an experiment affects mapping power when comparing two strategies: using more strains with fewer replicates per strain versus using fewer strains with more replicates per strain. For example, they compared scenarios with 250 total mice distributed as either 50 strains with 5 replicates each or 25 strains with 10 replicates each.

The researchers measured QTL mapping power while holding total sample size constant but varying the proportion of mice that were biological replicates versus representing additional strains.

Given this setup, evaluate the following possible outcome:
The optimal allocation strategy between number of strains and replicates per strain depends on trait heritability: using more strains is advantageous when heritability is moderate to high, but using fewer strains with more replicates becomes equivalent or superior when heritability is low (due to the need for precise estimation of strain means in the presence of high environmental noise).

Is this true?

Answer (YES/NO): NO